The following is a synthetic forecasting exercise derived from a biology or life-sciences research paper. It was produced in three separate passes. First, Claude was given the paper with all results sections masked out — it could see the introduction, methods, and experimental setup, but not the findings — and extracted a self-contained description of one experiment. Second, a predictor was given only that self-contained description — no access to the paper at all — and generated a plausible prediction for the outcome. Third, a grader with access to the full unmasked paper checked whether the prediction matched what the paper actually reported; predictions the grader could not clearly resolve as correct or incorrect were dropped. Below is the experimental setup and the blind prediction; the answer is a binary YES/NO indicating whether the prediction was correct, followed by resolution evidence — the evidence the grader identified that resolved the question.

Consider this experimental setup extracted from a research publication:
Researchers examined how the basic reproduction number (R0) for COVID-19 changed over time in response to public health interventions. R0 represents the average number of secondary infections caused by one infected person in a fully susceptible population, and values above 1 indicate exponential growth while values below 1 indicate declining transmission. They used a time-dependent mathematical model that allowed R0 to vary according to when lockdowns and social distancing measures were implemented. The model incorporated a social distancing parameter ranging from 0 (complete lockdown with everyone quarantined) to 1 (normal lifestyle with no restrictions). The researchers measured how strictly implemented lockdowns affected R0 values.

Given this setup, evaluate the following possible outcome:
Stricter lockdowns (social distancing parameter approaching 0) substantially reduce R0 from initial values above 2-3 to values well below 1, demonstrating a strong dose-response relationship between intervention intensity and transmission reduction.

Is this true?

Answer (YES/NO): NO